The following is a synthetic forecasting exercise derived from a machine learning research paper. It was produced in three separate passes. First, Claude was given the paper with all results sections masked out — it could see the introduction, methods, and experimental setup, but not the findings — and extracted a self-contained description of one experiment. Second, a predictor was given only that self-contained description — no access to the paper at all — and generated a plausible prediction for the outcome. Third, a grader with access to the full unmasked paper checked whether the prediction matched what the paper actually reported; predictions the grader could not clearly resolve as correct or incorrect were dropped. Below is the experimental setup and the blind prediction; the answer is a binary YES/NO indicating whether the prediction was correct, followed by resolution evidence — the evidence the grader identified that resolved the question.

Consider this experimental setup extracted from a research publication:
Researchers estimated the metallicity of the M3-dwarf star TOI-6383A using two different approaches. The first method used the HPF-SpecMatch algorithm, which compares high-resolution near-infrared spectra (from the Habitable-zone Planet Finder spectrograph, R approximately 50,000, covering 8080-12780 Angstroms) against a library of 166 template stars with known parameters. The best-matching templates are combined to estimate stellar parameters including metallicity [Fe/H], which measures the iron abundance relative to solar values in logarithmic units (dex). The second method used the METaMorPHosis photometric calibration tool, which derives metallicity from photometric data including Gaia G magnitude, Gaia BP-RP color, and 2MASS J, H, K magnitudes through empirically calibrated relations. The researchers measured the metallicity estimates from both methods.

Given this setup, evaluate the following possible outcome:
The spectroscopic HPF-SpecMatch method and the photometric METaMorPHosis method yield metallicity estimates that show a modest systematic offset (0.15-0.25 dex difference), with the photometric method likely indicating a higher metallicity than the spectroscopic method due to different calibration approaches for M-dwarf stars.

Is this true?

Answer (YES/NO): NO